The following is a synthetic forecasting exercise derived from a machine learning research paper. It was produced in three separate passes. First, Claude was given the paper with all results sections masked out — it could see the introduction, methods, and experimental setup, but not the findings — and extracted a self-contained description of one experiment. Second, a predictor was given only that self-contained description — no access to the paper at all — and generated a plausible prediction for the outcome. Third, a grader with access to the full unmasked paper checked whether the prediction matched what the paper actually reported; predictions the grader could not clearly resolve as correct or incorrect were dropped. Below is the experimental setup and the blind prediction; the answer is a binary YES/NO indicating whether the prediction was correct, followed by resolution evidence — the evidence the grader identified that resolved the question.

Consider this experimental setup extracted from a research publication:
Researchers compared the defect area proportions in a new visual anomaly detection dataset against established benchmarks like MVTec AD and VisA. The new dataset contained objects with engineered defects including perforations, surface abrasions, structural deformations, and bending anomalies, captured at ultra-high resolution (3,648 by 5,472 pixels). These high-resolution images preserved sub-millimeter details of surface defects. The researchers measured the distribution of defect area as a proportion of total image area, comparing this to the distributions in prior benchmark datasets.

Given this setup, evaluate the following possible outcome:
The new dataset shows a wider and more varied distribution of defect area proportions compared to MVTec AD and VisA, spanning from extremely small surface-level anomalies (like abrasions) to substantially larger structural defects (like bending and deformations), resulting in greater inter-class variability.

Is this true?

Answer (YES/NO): YES